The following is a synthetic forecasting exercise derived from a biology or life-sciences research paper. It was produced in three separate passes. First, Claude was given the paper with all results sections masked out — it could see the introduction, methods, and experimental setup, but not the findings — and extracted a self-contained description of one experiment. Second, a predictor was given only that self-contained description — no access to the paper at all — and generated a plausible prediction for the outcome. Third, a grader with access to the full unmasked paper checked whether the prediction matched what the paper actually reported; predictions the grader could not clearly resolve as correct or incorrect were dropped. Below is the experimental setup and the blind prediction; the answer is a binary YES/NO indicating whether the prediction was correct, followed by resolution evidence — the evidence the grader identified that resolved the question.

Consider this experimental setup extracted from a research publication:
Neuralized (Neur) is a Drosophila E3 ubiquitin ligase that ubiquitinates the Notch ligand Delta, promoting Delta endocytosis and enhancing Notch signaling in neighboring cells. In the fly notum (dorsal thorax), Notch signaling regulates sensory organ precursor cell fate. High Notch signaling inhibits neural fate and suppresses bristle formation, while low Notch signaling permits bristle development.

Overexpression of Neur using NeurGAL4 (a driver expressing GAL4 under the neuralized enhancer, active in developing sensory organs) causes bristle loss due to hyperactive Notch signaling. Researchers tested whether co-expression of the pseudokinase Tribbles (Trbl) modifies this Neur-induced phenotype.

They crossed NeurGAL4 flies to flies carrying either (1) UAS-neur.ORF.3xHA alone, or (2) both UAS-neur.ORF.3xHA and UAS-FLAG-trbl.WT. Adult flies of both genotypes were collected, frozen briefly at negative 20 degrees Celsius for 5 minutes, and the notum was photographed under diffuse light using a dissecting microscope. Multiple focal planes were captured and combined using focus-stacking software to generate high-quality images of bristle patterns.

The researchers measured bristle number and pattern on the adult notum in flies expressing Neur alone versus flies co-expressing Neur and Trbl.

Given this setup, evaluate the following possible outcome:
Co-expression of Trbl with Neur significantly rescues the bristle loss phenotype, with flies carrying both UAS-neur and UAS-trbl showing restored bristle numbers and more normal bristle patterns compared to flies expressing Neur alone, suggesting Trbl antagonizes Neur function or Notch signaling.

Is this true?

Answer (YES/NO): YES